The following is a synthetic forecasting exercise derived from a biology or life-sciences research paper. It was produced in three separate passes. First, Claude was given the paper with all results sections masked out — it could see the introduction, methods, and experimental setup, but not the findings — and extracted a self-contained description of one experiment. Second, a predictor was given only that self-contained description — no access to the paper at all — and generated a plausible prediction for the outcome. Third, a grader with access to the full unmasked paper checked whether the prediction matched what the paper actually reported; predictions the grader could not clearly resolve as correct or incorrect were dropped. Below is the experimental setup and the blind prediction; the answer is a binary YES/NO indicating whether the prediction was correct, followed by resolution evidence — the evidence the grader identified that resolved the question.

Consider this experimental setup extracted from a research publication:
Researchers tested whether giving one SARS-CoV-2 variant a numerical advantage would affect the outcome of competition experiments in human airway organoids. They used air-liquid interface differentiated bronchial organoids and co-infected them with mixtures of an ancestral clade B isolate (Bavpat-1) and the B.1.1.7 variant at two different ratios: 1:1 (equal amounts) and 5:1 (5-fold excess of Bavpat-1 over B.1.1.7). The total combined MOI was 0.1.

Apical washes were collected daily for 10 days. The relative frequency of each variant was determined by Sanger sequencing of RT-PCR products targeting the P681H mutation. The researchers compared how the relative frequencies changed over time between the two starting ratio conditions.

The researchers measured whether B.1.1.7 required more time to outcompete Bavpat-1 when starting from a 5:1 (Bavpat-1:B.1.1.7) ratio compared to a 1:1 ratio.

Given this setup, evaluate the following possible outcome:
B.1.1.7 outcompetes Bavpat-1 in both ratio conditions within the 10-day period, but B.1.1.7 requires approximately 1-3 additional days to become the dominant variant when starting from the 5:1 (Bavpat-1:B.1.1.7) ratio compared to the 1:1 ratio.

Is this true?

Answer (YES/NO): NO